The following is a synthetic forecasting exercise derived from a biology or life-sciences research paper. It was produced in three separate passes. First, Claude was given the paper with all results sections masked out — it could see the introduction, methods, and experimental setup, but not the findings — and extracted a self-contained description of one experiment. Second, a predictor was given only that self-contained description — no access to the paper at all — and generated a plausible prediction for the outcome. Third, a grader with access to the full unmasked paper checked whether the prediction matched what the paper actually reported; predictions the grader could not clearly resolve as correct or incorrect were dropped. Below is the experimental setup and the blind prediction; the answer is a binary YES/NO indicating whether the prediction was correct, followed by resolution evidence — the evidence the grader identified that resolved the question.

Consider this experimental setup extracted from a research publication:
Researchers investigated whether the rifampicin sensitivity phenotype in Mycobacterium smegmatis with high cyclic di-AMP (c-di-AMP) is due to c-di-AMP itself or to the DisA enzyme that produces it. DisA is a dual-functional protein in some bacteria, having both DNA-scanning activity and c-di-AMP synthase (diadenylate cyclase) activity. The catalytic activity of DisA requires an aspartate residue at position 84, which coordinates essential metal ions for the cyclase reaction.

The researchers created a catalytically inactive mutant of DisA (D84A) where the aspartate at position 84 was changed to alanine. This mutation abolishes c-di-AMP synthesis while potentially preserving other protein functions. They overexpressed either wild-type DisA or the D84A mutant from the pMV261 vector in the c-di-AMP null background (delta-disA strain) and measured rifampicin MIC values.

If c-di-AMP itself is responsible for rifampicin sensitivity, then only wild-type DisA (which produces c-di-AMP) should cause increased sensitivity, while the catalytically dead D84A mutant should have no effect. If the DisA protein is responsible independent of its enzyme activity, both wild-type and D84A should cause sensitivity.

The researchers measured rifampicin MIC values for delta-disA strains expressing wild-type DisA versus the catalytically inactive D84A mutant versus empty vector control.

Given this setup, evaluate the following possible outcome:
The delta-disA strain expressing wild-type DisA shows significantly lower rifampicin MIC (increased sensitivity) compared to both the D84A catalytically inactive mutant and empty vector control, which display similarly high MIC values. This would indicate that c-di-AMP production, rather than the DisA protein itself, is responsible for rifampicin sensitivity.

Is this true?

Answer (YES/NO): YES